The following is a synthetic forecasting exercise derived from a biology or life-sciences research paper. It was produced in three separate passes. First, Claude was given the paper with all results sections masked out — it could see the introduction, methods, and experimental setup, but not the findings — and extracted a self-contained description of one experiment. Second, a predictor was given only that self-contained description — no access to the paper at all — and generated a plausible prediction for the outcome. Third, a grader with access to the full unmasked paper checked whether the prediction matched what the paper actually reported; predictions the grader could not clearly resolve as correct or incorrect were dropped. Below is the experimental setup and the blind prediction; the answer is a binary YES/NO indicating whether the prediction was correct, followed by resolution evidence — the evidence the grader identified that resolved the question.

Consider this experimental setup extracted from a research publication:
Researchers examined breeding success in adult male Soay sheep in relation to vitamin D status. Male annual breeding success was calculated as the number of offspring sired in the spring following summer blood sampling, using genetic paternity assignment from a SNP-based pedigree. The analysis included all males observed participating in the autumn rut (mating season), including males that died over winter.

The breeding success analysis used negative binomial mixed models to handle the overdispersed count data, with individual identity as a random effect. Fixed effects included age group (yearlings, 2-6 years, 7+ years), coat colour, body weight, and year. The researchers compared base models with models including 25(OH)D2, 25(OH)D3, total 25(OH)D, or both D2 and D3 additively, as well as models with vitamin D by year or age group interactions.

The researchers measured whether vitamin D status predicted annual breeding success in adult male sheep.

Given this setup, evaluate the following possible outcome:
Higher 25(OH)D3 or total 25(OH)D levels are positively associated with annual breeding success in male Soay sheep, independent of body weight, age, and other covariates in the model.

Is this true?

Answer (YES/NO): NO